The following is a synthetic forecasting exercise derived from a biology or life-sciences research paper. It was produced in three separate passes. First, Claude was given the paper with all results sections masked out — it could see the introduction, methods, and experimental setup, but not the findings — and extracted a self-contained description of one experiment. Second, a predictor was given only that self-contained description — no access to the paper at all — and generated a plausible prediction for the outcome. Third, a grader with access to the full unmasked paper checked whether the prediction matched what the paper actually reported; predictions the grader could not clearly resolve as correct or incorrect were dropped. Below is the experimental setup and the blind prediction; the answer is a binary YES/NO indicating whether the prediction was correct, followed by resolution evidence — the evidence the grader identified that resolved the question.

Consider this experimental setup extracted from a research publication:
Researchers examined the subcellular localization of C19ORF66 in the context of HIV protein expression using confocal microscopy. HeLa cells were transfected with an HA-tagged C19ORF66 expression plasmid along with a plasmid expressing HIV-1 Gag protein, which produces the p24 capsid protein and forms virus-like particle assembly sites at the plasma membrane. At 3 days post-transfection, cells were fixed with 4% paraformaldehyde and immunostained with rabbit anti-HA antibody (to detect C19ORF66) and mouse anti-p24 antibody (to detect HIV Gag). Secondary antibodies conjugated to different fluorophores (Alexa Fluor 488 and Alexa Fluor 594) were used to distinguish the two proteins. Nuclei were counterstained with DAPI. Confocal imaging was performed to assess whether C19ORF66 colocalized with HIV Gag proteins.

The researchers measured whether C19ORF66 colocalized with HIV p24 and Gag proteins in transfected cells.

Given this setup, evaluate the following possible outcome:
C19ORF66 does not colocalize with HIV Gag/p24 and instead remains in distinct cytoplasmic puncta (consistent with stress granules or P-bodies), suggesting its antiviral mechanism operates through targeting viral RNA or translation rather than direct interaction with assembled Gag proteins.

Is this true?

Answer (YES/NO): NO